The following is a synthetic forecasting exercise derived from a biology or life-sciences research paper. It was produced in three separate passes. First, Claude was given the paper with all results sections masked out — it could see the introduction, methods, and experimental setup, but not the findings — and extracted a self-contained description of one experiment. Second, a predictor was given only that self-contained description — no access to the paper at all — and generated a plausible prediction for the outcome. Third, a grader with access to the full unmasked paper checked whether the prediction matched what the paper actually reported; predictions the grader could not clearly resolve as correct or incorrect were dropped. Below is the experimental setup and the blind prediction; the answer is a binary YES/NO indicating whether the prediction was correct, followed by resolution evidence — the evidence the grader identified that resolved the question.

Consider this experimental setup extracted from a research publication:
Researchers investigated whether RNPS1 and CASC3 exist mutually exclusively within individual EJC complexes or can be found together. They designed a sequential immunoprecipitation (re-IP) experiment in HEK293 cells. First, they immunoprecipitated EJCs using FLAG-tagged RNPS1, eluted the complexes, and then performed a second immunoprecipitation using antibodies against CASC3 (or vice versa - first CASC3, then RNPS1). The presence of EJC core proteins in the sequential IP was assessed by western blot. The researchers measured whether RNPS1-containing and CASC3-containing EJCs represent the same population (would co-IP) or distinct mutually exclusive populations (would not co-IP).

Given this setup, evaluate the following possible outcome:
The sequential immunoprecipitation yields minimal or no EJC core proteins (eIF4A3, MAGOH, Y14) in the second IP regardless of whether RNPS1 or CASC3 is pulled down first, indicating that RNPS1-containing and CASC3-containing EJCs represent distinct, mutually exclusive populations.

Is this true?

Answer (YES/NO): YES